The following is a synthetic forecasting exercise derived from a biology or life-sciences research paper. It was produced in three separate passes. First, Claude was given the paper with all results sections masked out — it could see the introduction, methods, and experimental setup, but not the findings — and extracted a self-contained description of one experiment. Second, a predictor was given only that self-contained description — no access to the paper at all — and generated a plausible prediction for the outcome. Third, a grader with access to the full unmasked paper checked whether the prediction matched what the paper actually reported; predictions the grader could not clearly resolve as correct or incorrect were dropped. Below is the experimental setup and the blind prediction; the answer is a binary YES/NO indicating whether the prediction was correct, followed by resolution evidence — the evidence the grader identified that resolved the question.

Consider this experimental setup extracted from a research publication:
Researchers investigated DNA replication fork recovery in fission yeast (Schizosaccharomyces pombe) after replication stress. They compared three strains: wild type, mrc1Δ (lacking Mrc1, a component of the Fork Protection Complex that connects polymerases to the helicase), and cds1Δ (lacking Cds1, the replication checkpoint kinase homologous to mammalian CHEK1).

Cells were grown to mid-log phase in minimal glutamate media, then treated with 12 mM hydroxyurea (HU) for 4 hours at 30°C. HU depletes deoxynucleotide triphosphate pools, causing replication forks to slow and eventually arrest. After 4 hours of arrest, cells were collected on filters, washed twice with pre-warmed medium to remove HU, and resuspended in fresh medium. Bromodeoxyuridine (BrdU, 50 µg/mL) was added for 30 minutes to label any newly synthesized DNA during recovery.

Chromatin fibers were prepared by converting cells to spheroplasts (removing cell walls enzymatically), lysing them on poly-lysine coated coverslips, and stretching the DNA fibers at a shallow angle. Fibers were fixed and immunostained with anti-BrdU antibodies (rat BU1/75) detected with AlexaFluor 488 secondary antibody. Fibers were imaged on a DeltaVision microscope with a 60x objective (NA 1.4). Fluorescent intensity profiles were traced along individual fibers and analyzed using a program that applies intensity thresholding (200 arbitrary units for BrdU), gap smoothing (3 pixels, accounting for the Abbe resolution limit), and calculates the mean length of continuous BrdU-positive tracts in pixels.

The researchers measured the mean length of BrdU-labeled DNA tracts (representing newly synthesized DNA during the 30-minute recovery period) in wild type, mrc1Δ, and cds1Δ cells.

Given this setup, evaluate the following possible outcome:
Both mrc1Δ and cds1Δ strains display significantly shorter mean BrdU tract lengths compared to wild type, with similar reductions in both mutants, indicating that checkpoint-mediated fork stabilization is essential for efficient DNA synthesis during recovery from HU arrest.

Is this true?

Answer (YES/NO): NO